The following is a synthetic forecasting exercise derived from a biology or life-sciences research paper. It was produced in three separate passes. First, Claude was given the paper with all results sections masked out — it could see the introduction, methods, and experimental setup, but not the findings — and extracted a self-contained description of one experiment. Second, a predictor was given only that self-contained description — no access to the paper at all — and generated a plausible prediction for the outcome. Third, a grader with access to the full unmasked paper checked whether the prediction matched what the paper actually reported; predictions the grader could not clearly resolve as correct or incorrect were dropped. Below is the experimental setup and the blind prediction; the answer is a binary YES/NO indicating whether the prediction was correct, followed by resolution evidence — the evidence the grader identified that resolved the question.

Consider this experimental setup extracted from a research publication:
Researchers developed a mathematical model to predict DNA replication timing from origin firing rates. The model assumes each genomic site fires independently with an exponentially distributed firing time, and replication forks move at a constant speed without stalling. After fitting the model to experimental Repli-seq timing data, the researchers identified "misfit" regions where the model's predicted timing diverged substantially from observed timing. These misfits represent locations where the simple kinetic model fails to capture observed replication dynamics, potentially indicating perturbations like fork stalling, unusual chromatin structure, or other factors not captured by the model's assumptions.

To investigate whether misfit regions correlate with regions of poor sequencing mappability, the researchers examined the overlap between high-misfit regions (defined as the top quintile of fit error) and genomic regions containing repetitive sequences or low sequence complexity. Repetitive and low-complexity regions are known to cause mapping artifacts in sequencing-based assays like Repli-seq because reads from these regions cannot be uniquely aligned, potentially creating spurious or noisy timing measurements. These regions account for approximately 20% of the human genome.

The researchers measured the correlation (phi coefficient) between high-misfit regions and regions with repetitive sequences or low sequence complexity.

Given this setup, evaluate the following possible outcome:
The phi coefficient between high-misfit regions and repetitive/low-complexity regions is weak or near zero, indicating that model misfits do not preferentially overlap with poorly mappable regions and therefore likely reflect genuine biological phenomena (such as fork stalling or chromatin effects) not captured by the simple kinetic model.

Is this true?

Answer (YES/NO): YES